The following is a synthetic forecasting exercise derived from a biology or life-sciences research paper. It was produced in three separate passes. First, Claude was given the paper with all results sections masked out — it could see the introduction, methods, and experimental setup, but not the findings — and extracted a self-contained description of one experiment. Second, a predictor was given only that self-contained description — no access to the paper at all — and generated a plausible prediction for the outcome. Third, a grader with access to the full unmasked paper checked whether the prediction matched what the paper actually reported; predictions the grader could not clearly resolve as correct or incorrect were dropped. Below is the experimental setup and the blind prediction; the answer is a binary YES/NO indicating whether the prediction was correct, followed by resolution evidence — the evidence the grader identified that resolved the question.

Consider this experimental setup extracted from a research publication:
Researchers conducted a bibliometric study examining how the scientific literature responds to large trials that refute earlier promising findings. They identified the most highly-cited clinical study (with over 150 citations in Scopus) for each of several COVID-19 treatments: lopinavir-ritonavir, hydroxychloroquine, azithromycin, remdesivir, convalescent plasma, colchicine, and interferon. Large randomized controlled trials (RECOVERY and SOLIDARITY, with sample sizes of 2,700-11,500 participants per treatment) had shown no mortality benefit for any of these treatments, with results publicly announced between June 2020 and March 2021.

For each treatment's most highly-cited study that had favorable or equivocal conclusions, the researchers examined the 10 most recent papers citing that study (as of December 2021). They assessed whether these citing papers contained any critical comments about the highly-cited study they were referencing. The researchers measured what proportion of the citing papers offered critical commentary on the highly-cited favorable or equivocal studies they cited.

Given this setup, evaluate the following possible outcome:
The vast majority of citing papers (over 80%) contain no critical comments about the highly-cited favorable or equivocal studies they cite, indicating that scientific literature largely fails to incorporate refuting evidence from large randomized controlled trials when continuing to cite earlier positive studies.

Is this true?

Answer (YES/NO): YES